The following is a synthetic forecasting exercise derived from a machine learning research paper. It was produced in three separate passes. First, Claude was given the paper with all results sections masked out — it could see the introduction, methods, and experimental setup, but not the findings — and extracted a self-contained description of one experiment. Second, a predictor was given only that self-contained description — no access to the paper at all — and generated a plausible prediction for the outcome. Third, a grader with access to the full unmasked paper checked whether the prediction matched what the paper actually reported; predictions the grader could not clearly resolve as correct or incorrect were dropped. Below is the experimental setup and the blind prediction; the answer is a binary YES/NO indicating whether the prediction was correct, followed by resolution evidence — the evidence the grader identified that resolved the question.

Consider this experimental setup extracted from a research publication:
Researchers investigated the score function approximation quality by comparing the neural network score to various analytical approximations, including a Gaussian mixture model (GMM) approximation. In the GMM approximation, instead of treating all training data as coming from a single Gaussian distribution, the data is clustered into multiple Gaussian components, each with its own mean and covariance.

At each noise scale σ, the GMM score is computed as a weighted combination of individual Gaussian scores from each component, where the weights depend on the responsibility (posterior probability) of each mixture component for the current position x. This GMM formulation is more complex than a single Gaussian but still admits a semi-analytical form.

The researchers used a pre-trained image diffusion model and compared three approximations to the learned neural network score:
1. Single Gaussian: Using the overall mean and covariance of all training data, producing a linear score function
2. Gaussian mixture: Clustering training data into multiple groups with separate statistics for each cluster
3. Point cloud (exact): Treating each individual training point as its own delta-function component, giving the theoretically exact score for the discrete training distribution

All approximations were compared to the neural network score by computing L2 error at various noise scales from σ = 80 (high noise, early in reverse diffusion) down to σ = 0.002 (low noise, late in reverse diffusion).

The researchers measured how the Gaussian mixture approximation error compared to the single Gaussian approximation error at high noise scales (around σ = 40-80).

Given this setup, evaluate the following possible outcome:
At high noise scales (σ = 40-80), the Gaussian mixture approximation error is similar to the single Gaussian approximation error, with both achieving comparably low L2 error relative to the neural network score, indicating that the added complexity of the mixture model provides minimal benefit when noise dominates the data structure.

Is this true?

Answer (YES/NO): YES